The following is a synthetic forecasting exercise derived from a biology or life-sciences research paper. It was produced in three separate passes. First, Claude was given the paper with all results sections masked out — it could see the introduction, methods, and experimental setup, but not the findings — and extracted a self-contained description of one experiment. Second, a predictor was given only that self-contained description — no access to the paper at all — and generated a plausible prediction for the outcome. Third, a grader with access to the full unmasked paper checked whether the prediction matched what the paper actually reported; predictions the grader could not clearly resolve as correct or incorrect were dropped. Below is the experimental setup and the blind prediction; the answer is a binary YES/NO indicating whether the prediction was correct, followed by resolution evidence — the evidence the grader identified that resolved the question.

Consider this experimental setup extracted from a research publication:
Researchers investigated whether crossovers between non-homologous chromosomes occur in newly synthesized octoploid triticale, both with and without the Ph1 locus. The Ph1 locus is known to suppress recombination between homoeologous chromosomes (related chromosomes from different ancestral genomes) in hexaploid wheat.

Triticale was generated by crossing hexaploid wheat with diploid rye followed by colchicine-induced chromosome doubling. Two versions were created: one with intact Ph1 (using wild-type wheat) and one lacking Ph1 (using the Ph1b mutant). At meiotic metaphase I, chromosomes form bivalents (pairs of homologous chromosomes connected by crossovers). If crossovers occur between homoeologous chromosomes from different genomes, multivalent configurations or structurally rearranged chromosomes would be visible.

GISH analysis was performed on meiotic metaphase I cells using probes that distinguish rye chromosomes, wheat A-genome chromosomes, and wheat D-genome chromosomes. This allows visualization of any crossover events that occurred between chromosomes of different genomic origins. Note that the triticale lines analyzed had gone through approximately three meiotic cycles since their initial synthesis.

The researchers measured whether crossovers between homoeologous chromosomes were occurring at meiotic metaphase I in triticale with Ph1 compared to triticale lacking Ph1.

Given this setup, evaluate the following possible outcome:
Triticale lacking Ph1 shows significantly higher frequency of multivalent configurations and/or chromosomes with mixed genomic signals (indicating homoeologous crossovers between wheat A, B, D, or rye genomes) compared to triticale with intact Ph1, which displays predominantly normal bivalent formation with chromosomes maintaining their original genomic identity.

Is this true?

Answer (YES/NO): YES